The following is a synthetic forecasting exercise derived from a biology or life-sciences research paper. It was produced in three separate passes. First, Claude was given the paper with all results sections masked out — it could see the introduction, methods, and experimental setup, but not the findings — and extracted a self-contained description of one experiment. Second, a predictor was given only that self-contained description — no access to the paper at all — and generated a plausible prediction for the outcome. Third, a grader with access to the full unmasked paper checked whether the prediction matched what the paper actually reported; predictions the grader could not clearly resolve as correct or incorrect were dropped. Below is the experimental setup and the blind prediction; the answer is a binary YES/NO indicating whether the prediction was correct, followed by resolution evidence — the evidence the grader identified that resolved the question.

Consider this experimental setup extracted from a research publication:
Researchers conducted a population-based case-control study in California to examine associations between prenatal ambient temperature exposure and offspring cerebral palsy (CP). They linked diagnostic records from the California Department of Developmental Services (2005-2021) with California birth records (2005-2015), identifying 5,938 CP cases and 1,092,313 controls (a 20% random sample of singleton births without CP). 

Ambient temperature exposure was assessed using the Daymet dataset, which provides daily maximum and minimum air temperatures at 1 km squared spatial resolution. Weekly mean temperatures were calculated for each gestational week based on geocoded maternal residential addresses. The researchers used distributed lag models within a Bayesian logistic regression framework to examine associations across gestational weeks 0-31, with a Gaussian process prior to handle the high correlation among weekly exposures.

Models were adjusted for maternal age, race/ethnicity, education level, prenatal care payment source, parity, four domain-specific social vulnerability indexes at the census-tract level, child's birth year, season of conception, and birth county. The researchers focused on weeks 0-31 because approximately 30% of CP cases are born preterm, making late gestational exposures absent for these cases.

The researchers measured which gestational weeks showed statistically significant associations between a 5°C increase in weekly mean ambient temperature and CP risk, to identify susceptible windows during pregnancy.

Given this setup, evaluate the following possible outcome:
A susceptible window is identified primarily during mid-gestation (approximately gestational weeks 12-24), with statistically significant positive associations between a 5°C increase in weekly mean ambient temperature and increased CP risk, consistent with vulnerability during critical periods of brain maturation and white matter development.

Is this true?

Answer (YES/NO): NO